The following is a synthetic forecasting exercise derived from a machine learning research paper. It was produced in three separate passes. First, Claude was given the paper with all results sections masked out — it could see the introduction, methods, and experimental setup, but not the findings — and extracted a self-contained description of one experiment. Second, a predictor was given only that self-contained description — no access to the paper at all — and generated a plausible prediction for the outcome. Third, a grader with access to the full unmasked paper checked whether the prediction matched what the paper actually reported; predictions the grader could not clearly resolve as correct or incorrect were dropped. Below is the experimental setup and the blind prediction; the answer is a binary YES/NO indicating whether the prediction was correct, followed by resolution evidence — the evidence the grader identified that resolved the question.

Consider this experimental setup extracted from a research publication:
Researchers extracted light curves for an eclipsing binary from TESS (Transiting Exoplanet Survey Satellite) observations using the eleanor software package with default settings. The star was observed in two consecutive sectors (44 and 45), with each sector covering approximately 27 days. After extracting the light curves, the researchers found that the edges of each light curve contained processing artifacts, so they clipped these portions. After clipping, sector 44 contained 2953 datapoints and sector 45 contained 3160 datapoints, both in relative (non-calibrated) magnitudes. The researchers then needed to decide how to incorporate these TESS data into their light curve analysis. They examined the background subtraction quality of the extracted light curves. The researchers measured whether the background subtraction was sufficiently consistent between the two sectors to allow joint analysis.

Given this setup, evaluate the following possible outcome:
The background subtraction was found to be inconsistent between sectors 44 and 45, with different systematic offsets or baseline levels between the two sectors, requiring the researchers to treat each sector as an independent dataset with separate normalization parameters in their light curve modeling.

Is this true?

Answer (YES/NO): YES